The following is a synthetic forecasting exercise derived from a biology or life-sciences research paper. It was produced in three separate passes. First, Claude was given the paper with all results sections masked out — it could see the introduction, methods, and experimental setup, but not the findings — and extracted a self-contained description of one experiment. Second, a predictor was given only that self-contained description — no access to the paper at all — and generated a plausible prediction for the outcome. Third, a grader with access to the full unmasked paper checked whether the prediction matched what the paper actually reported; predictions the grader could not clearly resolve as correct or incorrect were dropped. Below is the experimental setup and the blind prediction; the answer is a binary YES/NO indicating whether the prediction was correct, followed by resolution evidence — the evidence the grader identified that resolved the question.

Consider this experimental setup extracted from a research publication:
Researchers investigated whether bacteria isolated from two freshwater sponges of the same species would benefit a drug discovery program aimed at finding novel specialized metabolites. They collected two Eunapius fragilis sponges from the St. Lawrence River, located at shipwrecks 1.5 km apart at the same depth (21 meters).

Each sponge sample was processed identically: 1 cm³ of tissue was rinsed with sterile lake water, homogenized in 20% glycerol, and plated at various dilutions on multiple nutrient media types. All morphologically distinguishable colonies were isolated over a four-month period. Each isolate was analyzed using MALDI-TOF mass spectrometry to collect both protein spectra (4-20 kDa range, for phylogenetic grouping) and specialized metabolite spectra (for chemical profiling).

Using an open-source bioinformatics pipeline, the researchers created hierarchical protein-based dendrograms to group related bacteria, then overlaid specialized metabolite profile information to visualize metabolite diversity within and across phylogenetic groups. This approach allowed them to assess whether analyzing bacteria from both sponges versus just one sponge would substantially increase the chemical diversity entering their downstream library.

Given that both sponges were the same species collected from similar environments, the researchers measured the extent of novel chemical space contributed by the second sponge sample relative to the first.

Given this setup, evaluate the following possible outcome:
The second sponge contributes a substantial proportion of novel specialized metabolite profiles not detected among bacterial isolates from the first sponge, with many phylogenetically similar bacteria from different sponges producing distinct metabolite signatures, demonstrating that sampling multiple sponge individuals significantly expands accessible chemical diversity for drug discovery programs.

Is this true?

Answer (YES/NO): NO